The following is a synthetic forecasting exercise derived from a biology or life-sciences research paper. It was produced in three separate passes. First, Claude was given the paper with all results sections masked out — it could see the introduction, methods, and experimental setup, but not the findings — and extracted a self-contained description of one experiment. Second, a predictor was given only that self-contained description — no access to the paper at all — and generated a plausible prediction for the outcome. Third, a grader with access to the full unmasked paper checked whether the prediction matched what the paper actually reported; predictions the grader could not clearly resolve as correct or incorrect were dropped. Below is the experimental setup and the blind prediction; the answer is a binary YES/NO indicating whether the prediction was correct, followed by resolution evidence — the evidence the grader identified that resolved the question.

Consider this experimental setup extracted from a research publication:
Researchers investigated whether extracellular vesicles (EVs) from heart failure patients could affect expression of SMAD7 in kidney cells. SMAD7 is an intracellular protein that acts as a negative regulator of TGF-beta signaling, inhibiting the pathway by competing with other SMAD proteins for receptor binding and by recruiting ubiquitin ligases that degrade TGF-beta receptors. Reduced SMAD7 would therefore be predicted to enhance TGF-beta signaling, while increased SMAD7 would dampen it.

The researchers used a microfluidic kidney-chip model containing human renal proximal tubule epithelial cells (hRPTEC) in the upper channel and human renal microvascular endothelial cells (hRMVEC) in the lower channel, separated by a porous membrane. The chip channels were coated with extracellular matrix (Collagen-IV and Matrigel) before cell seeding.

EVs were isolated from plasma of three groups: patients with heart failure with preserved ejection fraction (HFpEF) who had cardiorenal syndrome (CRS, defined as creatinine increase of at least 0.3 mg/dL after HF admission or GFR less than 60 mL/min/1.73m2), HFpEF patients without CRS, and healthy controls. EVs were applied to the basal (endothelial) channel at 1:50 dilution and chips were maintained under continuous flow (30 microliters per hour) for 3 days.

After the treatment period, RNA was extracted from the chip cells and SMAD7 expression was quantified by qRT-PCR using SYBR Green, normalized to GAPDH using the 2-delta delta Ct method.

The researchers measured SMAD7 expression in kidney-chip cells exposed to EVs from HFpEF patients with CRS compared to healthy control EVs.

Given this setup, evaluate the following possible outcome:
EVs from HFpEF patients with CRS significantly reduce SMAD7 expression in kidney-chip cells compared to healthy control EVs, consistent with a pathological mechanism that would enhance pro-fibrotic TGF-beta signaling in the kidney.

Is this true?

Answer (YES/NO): YES